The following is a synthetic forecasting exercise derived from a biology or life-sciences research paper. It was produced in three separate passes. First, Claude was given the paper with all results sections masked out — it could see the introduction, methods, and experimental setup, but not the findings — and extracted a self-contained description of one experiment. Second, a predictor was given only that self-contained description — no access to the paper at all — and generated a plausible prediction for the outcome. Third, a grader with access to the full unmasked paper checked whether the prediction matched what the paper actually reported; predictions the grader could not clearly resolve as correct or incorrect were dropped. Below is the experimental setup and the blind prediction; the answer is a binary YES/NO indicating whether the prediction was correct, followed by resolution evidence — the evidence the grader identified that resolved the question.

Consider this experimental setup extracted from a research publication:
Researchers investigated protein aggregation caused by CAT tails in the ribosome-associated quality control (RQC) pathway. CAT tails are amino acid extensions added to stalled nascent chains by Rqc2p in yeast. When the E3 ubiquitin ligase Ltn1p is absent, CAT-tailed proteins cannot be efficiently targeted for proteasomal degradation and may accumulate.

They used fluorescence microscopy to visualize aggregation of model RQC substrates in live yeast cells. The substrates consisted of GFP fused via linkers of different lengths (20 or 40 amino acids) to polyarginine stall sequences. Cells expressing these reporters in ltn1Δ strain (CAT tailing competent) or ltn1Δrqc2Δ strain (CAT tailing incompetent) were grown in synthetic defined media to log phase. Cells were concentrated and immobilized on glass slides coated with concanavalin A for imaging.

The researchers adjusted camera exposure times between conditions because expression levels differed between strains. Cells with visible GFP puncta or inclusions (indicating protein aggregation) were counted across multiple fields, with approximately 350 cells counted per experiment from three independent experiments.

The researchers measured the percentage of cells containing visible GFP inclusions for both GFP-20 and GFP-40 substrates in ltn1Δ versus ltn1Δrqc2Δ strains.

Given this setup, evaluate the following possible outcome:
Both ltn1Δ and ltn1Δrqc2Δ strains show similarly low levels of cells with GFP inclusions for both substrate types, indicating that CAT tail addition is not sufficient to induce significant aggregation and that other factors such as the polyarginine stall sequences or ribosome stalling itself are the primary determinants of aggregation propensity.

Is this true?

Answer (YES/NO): NO